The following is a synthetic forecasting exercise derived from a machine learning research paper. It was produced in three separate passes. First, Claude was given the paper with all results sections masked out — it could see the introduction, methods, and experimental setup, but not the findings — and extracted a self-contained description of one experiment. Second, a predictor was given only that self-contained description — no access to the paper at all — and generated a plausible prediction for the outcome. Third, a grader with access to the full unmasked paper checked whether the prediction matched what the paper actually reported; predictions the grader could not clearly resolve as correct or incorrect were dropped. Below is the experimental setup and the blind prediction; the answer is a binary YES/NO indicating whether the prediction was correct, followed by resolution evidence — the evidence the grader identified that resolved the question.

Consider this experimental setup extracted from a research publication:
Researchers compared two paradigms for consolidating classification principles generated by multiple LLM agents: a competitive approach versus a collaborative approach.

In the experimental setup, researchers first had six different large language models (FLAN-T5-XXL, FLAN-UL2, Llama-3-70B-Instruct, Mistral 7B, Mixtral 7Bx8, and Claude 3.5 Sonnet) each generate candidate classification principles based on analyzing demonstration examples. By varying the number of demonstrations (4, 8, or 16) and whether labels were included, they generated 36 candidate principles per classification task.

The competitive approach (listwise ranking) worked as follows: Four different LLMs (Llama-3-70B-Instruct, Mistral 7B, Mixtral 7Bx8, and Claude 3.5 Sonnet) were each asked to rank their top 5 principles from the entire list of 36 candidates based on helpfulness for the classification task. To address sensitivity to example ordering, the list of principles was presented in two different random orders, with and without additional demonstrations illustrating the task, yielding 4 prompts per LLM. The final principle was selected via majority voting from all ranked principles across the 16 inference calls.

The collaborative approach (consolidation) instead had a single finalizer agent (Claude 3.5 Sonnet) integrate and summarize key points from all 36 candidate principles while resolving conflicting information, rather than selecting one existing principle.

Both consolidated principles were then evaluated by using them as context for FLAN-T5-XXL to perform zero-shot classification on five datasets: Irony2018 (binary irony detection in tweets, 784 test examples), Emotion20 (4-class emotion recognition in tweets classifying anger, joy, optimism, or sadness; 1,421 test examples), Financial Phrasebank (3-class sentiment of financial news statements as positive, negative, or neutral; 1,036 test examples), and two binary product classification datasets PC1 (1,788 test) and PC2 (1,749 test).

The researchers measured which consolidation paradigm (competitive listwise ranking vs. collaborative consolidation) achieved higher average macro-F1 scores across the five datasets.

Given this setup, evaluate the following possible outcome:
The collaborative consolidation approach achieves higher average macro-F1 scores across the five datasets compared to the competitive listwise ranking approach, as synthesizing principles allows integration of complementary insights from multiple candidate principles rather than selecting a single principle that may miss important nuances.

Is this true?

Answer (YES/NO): YES